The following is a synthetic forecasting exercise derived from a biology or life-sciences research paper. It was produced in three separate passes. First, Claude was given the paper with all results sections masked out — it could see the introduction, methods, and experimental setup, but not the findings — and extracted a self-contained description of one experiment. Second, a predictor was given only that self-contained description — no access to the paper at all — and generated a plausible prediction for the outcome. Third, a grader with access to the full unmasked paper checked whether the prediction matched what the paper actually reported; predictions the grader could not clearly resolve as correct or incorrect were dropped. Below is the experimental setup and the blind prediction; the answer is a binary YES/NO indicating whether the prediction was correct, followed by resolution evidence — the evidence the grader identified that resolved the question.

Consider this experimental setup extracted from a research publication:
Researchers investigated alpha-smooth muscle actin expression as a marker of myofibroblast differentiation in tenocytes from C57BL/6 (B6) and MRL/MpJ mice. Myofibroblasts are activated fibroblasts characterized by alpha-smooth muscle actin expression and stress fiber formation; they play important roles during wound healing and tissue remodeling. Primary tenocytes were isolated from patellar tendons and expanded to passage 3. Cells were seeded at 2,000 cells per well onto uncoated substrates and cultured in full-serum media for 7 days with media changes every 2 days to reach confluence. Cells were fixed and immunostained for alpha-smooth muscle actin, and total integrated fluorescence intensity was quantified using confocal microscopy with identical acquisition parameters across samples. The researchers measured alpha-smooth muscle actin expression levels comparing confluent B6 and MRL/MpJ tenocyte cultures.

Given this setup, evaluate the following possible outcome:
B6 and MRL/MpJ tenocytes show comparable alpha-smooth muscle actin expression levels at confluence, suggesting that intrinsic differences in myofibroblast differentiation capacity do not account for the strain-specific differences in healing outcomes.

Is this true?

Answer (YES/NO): YES